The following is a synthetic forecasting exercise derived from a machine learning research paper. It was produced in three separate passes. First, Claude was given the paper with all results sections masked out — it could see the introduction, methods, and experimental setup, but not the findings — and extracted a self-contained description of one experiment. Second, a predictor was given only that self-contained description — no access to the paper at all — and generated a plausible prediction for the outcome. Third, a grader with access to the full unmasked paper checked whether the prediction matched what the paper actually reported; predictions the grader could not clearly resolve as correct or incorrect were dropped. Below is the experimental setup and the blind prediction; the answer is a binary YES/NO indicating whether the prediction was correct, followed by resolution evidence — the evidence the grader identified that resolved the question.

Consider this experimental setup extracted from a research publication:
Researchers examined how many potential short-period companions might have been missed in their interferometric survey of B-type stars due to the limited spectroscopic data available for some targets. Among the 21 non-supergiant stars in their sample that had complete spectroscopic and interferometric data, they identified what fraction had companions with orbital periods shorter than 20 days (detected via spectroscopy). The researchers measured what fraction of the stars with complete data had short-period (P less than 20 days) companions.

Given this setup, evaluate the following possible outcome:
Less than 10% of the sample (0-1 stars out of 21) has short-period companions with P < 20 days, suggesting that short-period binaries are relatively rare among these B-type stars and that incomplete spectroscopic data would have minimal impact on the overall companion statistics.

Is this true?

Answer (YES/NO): NO